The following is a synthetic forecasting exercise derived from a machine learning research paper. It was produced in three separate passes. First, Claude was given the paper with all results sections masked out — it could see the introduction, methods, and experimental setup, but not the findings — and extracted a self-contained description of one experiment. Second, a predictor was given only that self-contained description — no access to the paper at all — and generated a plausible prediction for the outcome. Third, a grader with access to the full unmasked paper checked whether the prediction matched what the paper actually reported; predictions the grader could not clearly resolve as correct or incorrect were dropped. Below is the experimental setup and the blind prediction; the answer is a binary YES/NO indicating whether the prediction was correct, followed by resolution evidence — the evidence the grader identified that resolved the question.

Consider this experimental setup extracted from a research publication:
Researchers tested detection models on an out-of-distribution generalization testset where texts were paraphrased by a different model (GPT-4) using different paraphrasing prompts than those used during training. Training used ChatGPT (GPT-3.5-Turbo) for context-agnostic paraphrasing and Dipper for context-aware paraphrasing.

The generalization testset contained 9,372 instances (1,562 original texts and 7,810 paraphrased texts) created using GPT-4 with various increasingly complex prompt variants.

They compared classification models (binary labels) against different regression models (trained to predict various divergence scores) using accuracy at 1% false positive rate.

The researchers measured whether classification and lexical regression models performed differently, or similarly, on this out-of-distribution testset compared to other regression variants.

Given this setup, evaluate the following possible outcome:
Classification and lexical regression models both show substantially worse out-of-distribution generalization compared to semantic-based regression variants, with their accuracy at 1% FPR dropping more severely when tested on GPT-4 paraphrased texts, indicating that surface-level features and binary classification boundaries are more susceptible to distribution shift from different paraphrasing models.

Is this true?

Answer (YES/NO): NO